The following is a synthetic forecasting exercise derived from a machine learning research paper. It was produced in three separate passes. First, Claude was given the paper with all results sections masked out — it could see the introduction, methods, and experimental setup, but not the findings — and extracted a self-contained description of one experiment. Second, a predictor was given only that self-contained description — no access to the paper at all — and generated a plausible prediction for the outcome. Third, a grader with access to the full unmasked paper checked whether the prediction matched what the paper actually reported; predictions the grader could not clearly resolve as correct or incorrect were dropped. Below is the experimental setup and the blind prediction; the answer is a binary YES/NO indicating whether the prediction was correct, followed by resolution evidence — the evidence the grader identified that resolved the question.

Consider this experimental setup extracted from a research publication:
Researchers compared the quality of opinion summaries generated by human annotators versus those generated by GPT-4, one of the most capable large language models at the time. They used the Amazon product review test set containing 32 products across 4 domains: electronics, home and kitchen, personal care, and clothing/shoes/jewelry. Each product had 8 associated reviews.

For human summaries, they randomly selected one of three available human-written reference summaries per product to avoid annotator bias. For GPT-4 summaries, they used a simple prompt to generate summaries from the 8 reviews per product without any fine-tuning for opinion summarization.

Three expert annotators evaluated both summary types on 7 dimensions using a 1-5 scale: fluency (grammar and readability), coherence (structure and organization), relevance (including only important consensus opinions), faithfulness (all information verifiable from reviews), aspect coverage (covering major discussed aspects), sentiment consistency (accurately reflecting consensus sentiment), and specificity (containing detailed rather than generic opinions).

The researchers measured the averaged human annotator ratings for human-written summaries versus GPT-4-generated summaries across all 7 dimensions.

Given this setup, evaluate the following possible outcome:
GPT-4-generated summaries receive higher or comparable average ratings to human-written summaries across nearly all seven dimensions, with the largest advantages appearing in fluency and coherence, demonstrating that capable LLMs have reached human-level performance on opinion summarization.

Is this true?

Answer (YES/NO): NO